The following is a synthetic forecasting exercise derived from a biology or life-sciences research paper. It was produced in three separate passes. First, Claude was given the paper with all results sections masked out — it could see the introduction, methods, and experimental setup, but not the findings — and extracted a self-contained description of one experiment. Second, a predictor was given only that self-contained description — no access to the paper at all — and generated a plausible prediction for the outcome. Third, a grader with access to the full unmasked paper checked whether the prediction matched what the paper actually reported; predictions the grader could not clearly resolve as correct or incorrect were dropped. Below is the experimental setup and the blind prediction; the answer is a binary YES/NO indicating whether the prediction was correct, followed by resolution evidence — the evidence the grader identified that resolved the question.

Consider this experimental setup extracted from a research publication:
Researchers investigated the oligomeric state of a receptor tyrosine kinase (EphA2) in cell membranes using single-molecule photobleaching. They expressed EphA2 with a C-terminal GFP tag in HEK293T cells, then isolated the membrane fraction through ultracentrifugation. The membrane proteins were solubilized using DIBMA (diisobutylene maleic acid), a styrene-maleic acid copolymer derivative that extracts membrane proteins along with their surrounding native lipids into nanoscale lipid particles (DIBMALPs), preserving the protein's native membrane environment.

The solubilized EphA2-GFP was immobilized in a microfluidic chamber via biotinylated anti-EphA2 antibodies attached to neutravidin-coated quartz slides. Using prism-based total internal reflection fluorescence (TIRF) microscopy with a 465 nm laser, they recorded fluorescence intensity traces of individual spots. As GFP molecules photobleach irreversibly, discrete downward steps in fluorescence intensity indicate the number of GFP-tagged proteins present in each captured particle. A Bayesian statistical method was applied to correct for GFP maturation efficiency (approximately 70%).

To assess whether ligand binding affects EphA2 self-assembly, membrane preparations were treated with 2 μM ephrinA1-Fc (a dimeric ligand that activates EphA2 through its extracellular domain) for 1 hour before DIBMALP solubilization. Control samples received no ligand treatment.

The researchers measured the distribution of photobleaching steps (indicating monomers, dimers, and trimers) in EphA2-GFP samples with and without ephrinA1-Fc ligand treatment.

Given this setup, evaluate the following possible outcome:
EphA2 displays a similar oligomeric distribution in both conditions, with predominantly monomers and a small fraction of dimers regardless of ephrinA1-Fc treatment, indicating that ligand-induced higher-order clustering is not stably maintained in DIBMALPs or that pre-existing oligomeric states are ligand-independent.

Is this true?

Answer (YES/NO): NO